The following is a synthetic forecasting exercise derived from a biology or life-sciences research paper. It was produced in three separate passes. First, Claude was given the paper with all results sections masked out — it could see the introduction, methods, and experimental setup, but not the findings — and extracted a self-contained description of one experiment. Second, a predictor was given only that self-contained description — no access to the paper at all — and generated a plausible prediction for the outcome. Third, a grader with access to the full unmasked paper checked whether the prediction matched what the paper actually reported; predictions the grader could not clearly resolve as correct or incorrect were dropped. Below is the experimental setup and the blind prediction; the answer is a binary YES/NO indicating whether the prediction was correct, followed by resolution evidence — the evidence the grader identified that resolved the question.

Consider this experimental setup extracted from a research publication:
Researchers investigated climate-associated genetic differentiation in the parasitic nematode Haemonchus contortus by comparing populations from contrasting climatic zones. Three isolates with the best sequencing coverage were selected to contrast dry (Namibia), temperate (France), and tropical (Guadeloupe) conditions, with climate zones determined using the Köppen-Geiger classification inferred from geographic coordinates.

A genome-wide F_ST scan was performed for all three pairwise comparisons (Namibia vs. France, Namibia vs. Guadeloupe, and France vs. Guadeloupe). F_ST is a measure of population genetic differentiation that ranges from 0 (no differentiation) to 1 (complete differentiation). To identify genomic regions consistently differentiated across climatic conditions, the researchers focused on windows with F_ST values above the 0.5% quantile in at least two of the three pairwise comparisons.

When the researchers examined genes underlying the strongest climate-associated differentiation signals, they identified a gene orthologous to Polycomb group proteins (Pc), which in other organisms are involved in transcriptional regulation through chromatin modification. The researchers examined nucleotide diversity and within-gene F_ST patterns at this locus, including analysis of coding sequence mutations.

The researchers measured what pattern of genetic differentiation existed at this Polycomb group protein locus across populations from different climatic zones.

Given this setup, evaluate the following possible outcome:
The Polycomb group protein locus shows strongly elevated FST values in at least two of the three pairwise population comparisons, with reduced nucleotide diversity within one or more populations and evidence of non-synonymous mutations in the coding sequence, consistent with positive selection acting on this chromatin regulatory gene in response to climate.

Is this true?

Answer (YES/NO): YES